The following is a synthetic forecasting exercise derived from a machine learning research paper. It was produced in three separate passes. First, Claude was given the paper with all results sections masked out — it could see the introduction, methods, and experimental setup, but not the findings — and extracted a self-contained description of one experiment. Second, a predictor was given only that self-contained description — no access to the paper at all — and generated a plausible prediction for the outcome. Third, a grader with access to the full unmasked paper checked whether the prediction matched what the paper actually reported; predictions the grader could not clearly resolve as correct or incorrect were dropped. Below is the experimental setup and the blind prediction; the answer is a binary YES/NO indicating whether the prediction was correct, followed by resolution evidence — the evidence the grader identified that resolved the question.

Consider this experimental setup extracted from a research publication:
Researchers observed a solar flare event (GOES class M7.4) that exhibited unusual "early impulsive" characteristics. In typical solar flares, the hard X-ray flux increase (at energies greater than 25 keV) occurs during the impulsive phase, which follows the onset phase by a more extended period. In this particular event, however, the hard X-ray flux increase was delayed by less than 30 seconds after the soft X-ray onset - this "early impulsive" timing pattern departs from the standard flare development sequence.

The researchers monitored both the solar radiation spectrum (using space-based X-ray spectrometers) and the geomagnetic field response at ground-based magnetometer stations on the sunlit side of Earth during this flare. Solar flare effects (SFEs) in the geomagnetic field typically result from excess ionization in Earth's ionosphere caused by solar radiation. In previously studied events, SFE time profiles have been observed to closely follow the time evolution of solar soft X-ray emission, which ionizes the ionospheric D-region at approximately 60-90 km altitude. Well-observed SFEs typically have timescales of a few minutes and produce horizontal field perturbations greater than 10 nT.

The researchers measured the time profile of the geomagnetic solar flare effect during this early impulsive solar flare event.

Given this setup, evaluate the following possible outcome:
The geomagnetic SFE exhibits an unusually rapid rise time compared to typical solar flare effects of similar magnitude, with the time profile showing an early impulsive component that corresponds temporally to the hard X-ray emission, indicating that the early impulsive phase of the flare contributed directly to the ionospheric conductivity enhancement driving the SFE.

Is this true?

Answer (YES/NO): YES